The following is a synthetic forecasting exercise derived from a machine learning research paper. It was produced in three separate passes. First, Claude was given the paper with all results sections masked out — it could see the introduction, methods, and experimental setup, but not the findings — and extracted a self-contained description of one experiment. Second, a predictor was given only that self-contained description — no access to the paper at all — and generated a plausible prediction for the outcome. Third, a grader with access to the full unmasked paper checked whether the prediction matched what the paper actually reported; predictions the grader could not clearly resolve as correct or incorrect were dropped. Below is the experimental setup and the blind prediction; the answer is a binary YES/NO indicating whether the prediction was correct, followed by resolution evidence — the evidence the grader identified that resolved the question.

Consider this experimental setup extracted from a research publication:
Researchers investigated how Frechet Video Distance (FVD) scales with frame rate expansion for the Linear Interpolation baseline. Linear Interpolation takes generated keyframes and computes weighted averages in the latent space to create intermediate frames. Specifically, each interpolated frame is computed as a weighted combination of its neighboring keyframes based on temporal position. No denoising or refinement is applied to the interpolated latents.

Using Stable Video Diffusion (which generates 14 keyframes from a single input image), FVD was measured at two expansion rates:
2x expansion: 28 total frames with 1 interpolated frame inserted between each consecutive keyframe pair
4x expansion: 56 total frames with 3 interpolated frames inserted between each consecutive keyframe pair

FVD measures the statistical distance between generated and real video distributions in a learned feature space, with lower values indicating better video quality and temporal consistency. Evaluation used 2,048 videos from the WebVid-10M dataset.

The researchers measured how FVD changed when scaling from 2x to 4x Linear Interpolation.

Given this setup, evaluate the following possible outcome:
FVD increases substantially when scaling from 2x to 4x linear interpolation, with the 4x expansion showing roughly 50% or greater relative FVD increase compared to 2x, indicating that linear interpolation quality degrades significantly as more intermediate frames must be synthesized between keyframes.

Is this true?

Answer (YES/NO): NO